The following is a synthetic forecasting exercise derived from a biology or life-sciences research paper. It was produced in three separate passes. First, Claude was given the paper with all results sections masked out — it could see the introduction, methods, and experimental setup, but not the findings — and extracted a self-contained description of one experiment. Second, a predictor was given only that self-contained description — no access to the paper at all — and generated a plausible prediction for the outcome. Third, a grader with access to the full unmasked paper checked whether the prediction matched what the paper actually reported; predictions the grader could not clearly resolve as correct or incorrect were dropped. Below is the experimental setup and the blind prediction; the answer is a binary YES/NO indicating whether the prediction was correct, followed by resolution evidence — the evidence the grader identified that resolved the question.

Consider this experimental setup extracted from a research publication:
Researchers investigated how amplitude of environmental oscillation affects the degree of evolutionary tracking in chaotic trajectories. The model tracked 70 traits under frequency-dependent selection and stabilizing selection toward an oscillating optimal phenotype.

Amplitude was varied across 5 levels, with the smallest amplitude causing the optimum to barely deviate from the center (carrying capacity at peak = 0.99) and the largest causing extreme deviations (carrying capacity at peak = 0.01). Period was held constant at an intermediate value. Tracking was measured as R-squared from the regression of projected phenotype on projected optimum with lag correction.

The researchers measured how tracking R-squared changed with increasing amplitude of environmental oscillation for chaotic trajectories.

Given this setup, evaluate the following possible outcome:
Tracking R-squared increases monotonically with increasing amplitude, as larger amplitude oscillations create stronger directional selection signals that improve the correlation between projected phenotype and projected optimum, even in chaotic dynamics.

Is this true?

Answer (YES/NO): YES